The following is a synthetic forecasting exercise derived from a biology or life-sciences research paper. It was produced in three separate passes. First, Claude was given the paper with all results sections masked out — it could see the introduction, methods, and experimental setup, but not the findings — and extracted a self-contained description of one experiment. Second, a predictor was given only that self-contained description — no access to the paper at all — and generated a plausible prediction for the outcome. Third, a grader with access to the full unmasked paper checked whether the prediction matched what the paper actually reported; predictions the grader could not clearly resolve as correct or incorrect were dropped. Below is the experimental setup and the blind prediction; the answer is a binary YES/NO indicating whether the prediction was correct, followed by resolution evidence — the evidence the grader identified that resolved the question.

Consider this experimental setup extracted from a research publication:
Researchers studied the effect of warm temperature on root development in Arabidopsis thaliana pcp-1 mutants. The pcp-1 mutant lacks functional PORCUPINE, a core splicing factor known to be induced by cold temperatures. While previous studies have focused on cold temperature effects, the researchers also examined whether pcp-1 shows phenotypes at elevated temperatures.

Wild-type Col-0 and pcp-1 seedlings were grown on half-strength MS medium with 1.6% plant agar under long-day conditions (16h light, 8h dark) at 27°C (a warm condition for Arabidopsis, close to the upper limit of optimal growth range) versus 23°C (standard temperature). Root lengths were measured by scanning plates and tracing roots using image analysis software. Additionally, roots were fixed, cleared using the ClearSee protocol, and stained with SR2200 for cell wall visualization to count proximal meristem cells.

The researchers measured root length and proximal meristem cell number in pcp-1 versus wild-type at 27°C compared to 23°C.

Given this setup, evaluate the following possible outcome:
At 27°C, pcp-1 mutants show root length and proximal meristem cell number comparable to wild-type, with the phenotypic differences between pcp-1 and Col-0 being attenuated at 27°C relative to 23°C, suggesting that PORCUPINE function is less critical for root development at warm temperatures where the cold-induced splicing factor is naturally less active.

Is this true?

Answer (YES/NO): YES